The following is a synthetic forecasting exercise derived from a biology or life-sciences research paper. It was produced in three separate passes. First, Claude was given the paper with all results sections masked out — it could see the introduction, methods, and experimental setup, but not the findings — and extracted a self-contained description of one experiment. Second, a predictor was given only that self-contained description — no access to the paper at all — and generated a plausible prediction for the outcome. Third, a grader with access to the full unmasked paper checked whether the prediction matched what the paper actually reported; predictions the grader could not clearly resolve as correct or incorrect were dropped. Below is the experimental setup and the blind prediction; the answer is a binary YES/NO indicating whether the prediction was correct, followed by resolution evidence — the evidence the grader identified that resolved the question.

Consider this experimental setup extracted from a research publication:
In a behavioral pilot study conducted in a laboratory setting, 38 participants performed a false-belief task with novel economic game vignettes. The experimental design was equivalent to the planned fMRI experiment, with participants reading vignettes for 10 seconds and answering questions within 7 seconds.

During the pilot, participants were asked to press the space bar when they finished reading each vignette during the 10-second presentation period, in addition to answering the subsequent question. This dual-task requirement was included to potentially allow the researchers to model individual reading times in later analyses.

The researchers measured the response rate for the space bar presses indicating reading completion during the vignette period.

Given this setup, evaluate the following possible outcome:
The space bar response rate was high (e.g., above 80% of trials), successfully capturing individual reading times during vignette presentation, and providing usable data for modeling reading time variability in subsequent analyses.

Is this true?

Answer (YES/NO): NO